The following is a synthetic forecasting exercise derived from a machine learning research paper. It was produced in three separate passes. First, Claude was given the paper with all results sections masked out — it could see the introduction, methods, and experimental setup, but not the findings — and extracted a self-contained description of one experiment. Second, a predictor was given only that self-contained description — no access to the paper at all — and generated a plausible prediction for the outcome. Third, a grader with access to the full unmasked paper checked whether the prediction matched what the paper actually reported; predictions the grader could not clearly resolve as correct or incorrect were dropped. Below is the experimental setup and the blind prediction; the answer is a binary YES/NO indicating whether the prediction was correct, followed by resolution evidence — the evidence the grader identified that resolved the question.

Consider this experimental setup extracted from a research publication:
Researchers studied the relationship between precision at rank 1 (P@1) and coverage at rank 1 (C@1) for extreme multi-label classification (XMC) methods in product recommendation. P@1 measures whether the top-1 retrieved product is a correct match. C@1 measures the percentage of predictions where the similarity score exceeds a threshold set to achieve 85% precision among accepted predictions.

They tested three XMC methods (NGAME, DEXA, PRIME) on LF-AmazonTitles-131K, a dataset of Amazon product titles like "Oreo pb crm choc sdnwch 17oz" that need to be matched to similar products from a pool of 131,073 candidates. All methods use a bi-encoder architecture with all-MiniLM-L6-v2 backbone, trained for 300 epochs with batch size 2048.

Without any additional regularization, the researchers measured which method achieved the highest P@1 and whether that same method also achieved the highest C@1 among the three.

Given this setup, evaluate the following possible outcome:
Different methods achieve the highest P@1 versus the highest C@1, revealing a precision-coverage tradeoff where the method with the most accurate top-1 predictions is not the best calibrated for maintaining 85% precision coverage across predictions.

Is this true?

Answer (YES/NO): NO